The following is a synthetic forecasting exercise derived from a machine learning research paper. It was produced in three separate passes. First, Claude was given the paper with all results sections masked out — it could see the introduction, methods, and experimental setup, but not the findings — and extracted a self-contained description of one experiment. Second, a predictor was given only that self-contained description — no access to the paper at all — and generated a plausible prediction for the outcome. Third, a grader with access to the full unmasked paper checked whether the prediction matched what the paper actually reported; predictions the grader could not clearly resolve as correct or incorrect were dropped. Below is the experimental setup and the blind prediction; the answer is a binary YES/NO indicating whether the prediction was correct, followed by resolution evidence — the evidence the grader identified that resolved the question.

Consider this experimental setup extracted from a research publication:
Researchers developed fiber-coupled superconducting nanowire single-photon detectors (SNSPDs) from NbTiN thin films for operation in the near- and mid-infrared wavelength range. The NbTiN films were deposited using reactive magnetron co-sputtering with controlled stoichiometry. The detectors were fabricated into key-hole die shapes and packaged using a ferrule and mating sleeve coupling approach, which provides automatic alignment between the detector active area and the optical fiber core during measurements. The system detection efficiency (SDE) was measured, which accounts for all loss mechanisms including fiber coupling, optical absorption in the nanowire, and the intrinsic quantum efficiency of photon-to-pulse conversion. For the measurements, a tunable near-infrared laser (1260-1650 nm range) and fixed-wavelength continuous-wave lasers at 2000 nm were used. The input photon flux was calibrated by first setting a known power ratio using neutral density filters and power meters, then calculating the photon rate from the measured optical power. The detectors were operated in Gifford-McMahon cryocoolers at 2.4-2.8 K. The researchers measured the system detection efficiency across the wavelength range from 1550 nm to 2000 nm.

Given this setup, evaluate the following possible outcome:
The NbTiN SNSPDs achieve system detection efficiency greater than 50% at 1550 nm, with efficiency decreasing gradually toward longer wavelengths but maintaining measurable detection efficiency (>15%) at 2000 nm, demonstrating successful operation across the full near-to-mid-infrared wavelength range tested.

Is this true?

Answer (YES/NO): NO